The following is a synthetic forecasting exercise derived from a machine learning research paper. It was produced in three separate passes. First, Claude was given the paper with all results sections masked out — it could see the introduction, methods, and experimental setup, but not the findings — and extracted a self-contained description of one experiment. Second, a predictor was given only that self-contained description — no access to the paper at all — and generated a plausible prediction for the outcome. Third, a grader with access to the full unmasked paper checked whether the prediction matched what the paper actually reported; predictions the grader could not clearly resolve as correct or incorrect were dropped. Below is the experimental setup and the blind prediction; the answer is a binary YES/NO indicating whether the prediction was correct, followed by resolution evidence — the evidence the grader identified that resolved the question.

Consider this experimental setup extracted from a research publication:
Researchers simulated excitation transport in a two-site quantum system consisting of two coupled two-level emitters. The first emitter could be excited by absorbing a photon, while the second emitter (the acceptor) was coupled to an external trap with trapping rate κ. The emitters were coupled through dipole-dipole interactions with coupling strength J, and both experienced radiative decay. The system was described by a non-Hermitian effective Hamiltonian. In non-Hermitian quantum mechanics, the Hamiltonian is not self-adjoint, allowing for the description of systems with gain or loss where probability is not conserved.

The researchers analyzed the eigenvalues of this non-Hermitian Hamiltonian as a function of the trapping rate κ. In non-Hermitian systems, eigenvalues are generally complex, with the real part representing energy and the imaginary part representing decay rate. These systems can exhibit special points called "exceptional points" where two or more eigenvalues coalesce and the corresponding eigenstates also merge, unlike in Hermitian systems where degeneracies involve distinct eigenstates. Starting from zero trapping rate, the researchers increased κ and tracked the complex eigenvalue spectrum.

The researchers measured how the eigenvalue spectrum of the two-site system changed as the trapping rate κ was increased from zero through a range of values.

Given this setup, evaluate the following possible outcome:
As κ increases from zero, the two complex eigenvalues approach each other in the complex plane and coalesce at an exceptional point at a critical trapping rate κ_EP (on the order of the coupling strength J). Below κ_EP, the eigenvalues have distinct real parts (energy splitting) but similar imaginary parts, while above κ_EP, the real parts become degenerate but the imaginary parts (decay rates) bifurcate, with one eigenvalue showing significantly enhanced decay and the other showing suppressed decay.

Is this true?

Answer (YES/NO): YES